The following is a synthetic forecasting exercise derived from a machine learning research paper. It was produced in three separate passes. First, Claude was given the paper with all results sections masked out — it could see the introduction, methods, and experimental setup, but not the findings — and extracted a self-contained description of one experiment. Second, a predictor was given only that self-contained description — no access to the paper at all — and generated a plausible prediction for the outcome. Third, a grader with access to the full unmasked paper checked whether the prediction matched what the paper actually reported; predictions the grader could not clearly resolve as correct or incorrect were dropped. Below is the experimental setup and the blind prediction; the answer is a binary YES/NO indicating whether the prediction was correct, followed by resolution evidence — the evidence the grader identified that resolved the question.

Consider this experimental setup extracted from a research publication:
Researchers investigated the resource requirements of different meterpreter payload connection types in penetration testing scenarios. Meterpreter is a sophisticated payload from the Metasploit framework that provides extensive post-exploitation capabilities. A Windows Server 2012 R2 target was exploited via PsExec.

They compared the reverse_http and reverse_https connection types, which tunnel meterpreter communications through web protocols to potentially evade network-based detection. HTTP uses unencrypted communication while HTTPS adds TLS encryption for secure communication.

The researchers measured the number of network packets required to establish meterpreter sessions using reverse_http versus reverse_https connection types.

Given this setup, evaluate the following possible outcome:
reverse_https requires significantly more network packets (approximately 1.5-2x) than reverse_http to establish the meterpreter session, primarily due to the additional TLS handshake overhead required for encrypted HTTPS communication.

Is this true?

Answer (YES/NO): YES